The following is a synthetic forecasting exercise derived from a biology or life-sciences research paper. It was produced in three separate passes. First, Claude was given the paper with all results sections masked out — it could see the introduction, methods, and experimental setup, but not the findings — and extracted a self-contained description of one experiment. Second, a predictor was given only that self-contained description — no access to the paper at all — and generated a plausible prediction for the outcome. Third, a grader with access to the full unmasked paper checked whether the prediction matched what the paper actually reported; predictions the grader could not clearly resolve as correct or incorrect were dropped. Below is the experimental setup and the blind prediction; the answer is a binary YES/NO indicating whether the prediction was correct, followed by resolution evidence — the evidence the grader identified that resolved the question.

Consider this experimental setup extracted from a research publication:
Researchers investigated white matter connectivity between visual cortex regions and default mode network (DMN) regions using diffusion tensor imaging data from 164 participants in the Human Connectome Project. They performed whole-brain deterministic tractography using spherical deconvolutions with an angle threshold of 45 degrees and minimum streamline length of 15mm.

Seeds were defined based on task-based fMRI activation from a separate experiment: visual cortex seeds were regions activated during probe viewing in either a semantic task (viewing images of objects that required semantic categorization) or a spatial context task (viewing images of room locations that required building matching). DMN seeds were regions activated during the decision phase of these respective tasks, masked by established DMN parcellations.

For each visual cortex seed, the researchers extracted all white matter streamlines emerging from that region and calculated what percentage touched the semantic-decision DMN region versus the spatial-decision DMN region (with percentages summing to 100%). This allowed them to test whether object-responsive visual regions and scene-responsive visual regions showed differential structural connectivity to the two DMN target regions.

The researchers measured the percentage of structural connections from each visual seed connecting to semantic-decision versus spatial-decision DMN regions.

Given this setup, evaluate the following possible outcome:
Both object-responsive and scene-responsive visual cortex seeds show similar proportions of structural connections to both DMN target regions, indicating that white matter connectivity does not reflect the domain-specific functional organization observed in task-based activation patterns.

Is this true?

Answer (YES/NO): NO